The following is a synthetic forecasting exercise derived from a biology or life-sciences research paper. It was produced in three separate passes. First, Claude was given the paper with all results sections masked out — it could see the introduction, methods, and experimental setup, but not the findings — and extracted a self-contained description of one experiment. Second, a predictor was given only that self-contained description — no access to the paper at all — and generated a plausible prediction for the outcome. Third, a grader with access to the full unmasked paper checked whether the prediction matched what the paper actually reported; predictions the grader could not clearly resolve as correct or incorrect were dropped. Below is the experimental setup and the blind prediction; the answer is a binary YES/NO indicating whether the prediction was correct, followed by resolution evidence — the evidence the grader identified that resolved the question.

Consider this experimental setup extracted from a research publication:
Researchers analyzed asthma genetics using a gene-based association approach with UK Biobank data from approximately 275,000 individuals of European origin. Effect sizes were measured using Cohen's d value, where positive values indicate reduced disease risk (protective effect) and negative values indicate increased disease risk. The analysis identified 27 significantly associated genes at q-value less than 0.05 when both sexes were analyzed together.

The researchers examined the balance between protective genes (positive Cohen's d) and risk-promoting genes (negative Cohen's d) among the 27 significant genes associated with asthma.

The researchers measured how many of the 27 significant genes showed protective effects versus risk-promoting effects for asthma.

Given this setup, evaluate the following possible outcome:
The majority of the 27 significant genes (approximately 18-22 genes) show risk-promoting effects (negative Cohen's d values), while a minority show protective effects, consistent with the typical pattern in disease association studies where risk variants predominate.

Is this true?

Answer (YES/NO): NO